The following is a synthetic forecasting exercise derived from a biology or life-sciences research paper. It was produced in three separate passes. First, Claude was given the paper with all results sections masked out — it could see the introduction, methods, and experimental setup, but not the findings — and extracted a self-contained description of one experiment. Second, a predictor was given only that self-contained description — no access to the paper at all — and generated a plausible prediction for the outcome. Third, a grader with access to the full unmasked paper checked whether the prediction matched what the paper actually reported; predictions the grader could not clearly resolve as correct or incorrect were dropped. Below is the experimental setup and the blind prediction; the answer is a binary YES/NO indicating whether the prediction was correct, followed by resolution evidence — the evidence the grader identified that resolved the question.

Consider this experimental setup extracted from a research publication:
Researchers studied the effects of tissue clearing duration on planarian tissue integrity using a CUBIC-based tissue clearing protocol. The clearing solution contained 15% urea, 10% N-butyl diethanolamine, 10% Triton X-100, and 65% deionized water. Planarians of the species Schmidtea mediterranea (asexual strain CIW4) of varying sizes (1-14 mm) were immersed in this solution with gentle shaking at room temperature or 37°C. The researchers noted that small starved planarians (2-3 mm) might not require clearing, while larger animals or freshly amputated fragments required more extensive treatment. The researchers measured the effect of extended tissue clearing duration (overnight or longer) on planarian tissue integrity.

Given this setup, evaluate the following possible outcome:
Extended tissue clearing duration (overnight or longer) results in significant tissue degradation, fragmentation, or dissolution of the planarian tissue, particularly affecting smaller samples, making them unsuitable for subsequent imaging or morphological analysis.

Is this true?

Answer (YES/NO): NO